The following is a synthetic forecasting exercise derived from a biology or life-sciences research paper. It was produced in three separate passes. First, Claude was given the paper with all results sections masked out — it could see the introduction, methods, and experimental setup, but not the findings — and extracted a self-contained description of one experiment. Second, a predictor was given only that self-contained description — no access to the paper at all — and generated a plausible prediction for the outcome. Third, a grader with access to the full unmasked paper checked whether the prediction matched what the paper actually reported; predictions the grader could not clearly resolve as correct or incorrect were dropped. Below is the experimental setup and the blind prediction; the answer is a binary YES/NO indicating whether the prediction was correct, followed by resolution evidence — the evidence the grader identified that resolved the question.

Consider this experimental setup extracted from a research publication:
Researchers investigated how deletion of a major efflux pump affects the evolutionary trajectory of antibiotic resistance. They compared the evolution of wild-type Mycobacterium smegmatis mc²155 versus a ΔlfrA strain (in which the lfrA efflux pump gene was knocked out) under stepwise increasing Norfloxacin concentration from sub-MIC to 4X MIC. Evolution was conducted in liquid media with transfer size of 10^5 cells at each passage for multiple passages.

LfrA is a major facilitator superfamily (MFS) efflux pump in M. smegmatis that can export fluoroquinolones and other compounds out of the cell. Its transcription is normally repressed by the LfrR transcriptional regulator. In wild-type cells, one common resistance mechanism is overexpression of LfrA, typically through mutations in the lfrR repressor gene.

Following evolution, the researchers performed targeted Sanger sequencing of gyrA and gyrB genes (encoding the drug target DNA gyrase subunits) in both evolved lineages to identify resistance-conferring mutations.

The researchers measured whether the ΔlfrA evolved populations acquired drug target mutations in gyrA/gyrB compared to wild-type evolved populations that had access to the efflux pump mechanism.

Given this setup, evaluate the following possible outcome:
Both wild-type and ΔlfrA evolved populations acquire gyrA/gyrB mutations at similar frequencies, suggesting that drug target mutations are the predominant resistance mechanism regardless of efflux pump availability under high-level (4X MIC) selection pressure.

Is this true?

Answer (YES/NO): NO